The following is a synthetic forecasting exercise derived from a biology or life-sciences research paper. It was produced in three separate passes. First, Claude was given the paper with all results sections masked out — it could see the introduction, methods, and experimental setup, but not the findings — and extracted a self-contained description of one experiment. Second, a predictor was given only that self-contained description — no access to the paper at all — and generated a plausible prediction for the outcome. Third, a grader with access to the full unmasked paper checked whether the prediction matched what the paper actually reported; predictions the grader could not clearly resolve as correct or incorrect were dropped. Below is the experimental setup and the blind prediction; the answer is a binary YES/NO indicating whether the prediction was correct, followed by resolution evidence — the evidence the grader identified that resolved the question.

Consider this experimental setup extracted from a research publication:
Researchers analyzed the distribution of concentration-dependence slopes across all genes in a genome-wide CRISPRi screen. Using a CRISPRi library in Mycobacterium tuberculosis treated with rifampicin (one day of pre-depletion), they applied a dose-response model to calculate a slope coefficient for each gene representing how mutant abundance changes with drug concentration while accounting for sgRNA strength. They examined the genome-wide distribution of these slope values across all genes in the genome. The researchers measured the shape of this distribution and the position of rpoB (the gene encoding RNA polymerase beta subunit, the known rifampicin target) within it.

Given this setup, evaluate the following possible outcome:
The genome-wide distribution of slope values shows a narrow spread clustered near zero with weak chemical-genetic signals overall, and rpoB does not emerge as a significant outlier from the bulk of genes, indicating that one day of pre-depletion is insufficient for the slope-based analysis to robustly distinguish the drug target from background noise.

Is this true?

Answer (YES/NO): NO